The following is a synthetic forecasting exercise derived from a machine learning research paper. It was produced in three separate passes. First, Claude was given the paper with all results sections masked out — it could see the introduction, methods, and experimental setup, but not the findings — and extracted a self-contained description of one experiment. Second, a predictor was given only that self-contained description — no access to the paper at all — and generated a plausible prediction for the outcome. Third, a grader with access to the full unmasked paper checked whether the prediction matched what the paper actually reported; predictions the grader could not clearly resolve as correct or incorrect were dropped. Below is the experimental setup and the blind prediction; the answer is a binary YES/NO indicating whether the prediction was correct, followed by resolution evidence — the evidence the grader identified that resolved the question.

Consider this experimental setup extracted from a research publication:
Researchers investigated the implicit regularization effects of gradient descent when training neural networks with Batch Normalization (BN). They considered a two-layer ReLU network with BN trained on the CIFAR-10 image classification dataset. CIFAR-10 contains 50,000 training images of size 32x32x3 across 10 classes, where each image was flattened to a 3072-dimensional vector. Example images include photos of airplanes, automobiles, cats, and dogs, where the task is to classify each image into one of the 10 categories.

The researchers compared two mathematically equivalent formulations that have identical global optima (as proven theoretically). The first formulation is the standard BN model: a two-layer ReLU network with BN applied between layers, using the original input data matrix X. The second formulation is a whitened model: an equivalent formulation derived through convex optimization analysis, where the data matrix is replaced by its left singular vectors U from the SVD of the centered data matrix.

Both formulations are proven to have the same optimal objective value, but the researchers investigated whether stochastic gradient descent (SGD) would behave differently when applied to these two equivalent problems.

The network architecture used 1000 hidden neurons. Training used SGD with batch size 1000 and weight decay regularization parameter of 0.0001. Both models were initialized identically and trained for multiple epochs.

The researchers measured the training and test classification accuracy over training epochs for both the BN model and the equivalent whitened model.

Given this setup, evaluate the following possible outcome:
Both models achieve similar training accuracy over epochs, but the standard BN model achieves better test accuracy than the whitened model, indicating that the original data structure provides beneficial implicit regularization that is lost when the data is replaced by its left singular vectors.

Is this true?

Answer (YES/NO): YES